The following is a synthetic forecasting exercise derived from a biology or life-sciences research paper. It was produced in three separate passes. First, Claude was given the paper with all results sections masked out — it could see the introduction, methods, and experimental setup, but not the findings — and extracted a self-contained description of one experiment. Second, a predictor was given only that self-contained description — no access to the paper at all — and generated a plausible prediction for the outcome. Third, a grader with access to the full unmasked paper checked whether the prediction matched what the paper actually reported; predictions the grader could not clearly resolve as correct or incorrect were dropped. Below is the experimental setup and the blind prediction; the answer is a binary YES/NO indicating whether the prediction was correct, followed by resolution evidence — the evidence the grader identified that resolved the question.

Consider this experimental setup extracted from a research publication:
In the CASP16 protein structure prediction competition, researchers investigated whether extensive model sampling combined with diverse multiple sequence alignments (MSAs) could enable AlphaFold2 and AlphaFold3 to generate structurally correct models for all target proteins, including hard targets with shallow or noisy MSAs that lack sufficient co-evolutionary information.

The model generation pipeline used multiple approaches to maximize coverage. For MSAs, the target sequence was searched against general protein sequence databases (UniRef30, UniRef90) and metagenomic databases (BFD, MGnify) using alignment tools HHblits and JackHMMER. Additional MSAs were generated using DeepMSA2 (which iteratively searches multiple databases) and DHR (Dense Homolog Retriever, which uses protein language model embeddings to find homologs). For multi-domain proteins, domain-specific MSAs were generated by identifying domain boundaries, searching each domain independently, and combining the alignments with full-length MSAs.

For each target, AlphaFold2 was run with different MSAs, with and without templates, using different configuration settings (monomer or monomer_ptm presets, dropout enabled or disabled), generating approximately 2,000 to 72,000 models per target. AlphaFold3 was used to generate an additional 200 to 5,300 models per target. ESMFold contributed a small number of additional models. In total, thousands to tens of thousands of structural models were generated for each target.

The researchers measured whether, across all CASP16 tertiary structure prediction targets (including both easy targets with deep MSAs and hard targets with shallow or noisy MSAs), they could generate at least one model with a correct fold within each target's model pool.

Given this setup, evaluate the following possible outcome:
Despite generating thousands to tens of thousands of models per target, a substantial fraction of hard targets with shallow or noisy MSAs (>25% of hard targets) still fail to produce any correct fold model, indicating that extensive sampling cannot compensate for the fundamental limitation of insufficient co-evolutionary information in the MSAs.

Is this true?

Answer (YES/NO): NO